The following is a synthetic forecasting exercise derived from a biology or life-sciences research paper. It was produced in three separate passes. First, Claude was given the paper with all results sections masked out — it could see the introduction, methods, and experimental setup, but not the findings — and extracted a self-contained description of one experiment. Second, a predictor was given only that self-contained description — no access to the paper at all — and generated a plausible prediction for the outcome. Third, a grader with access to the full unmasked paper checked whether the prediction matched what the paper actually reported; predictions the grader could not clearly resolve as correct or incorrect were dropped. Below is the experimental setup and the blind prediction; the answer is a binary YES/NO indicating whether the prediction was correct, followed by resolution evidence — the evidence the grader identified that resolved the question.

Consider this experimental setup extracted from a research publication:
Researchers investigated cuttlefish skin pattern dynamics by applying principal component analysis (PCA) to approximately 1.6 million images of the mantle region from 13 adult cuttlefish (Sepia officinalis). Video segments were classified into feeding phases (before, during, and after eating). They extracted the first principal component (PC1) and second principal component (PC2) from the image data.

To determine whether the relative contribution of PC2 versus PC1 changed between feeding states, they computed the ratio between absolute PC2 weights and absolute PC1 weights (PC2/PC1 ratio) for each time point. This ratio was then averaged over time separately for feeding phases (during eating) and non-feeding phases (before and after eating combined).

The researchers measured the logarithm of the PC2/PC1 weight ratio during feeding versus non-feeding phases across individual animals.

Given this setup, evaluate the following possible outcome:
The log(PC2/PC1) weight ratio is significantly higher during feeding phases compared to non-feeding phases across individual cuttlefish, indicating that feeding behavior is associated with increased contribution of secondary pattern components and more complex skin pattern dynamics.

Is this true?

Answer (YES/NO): NO